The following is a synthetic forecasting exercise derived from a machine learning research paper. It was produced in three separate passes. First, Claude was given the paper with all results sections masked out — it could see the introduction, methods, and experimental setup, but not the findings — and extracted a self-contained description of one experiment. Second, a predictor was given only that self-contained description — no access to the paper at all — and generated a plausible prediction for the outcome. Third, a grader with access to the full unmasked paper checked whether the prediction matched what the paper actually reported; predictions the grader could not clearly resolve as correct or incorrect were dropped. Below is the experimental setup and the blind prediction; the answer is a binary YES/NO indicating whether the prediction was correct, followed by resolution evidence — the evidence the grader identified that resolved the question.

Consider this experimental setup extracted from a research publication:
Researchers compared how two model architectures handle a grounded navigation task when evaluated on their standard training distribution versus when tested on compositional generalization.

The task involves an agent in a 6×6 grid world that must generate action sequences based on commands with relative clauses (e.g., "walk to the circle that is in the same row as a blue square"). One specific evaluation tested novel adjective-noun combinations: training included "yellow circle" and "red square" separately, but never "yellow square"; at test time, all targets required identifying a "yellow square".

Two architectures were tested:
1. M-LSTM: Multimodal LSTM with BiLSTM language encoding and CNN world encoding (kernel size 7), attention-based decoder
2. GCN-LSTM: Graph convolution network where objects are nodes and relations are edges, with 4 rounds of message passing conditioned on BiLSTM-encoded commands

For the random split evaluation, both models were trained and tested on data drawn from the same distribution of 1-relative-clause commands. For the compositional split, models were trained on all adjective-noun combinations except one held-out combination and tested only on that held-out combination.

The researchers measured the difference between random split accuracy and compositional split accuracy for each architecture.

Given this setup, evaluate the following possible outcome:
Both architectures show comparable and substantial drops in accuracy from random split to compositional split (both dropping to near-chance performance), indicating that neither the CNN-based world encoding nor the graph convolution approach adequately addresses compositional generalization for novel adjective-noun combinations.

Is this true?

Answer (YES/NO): NO